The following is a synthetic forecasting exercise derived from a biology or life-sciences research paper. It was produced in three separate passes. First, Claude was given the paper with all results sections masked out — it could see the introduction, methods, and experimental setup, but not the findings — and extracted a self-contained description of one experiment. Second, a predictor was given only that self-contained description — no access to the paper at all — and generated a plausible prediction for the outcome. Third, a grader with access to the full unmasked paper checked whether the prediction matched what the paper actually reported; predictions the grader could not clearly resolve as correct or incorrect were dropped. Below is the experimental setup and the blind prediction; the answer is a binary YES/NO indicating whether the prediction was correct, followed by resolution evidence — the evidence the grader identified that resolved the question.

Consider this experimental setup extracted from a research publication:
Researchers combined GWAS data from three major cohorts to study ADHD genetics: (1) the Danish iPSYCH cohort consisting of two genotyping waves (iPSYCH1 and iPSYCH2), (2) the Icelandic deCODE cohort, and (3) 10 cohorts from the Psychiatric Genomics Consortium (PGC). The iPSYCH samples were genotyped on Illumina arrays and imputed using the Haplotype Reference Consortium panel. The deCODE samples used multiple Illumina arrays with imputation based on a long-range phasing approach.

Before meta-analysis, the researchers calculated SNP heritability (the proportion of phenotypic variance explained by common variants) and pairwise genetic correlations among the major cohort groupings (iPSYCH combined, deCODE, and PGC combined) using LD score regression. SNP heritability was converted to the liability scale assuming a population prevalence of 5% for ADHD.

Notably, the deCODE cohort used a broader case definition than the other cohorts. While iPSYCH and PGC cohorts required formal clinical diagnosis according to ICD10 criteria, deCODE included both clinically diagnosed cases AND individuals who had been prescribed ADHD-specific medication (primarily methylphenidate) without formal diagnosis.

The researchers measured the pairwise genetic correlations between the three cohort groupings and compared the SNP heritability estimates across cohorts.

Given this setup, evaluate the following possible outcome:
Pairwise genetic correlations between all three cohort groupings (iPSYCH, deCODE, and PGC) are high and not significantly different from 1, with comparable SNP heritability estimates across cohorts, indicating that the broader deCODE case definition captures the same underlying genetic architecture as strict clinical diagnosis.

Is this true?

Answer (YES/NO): NO